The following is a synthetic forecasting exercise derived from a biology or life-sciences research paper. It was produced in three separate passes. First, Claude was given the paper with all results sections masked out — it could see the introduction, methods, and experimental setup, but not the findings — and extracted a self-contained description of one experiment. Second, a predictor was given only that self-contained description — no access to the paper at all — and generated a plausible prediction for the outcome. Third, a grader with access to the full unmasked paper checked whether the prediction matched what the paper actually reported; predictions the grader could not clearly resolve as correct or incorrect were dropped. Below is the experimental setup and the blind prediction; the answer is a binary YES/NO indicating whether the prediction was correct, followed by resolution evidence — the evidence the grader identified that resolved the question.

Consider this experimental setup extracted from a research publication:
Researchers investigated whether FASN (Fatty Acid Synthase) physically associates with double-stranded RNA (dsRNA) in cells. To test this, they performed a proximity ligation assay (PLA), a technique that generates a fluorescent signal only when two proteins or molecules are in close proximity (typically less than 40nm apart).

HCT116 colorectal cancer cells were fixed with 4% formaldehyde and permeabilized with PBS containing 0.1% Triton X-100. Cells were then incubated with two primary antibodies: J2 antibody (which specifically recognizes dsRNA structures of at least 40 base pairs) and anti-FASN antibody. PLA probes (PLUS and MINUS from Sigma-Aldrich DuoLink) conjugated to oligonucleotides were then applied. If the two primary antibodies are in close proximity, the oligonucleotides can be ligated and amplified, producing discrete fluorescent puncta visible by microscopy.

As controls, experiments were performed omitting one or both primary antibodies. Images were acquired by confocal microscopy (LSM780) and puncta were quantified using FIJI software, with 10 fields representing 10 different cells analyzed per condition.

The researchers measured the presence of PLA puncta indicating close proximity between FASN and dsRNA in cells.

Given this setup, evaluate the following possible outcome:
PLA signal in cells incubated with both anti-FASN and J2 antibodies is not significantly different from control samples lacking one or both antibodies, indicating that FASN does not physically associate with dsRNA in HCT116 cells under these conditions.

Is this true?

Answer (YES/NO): NO